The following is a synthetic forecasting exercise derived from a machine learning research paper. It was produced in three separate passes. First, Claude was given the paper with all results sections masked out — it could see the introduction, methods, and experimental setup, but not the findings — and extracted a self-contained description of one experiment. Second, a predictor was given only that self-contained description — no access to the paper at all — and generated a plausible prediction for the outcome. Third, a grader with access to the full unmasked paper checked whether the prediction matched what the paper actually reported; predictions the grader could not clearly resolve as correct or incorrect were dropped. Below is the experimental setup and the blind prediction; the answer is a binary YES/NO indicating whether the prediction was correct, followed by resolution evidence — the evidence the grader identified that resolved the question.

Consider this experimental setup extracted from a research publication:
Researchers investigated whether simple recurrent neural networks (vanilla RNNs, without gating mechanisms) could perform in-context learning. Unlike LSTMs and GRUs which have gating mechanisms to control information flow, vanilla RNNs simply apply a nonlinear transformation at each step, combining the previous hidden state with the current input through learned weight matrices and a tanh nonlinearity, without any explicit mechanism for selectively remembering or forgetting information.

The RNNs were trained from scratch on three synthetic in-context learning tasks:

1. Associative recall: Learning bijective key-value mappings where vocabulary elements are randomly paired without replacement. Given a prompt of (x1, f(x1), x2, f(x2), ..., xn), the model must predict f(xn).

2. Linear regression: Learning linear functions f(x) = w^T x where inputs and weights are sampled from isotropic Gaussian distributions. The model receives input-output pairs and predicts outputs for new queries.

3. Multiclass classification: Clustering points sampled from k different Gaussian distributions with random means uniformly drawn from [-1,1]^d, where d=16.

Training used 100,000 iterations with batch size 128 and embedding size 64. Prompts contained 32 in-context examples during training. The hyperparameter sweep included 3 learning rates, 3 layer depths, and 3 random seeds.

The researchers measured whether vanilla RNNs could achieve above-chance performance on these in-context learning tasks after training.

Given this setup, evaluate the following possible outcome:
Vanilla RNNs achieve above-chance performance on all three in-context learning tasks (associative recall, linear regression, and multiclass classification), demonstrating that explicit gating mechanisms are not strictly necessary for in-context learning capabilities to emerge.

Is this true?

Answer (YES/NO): YES